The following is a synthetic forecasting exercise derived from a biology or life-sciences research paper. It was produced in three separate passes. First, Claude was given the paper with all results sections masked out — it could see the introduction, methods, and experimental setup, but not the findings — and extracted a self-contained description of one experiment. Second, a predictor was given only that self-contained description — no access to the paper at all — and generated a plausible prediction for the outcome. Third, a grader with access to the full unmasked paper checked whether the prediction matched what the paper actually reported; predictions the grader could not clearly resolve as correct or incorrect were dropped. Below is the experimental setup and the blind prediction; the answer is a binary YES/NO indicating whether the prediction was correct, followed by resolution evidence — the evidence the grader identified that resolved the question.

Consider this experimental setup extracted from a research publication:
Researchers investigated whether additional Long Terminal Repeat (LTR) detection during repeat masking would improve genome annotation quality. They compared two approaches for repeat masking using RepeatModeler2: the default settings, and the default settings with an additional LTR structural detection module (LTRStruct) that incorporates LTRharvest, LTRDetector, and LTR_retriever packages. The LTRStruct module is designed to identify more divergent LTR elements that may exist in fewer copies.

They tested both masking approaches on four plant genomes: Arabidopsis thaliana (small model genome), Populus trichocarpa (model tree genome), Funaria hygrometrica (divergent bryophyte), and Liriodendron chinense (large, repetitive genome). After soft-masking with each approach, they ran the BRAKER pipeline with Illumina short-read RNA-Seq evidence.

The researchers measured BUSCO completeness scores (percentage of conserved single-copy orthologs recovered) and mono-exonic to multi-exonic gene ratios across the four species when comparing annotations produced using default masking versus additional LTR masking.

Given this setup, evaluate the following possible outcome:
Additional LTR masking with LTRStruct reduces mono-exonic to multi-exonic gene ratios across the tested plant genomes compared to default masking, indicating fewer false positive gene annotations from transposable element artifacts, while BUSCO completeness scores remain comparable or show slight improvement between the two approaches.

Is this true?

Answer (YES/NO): NO